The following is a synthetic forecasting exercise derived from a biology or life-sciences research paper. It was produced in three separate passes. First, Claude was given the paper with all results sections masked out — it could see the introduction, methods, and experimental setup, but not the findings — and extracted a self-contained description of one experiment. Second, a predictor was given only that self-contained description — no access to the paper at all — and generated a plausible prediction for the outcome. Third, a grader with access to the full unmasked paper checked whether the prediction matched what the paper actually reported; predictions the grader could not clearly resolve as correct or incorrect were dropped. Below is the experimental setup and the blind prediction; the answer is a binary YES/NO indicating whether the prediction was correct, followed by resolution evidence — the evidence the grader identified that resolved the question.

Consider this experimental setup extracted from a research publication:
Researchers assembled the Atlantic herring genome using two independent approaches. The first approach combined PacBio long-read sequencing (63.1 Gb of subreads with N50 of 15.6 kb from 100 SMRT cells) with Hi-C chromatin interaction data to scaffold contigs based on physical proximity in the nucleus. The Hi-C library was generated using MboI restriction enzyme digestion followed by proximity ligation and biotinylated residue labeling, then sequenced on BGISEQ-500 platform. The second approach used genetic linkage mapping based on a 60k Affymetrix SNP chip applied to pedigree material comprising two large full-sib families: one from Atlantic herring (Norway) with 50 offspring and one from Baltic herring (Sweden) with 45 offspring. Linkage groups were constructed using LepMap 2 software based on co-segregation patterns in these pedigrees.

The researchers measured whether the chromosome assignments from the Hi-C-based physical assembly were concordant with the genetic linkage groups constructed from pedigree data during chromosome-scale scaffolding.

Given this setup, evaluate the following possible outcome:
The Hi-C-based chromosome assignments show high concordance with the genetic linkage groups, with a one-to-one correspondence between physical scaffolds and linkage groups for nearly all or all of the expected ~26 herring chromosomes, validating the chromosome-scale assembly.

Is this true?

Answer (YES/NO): YES